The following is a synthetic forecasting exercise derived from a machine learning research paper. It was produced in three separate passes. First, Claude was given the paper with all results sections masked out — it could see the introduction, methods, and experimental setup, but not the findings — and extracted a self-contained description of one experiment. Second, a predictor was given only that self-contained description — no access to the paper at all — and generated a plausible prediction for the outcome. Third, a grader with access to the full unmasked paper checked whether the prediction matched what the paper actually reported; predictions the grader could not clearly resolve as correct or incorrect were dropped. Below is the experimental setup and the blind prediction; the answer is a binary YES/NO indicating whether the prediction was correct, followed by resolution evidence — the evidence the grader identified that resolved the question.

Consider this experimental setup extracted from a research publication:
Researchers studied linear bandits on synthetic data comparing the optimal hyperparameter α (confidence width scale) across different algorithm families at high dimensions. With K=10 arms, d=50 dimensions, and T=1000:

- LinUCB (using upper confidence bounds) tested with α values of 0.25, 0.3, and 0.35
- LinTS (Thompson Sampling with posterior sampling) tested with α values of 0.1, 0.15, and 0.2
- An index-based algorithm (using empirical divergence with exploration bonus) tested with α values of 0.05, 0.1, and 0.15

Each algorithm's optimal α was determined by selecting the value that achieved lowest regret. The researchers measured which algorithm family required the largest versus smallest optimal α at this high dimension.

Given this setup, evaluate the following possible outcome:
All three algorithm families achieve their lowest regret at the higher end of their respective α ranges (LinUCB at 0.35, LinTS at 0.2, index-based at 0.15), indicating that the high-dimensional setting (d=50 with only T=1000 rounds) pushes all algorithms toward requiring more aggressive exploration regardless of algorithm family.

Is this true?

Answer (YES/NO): NO